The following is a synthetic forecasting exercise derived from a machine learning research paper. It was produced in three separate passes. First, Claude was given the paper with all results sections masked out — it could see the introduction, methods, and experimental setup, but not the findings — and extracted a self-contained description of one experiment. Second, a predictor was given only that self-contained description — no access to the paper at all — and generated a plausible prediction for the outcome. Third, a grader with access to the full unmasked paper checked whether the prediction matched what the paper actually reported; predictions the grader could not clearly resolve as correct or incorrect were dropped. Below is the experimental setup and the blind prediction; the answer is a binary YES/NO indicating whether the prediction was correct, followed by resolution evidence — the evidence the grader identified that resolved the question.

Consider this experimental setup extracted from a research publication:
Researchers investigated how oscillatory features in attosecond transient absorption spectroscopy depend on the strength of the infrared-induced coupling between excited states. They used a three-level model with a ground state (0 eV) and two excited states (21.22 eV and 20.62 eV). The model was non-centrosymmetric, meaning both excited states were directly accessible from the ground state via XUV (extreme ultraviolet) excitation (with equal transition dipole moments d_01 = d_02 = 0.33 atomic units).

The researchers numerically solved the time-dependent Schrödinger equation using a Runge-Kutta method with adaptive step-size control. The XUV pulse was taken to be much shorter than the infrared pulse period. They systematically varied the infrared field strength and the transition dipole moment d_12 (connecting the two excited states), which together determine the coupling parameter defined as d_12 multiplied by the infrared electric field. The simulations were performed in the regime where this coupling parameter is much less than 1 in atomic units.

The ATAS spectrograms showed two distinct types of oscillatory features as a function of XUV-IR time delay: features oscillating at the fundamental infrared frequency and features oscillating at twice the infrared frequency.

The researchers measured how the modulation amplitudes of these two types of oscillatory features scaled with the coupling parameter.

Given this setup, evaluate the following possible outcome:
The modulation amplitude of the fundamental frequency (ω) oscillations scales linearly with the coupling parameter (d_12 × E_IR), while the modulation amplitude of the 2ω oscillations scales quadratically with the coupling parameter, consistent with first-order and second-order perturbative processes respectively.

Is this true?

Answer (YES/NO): YES